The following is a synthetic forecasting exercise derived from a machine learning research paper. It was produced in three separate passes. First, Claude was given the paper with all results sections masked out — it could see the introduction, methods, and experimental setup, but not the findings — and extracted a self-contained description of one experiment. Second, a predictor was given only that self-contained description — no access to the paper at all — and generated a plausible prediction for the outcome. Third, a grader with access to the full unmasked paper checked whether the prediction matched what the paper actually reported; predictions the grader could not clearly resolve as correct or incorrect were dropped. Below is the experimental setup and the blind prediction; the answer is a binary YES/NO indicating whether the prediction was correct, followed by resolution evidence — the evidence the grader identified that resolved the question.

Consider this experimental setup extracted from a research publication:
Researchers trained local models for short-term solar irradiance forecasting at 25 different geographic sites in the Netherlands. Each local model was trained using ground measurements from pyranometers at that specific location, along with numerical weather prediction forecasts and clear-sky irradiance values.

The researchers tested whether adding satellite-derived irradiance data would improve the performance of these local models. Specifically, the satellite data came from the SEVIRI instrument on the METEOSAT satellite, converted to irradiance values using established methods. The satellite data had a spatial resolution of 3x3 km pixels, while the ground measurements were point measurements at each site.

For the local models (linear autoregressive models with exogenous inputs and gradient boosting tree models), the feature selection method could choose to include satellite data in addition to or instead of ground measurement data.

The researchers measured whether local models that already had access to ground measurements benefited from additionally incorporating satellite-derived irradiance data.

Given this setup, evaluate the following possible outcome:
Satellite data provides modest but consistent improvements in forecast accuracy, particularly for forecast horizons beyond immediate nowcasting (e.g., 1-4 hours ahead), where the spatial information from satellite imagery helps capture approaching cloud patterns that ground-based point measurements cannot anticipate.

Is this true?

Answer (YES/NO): NO